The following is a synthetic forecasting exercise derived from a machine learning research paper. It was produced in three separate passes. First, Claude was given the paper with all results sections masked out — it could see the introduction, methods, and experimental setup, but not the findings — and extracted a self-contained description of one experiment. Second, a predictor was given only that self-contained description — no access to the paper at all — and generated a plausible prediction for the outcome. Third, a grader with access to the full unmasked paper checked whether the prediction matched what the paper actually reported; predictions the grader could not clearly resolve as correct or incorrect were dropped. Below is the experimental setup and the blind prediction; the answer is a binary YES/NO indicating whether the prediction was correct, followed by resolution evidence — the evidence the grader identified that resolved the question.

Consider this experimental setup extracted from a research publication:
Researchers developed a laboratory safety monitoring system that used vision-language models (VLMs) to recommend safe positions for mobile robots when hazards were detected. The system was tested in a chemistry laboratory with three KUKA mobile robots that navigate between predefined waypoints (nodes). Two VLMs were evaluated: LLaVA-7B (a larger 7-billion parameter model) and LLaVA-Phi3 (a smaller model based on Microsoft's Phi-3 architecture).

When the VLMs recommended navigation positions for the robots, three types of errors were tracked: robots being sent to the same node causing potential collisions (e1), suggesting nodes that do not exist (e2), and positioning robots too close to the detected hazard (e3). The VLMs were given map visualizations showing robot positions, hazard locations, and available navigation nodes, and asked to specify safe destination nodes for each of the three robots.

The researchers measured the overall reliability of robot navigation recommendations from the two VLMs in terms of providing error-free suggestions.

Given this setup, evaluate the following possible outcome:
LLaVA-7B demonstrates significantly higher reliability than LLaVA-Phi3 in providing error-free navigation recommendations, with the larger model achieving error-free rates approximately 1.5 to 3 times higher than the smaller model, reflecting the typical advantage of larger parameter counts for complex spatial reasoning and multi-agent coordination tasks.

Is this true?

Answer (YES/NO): NO